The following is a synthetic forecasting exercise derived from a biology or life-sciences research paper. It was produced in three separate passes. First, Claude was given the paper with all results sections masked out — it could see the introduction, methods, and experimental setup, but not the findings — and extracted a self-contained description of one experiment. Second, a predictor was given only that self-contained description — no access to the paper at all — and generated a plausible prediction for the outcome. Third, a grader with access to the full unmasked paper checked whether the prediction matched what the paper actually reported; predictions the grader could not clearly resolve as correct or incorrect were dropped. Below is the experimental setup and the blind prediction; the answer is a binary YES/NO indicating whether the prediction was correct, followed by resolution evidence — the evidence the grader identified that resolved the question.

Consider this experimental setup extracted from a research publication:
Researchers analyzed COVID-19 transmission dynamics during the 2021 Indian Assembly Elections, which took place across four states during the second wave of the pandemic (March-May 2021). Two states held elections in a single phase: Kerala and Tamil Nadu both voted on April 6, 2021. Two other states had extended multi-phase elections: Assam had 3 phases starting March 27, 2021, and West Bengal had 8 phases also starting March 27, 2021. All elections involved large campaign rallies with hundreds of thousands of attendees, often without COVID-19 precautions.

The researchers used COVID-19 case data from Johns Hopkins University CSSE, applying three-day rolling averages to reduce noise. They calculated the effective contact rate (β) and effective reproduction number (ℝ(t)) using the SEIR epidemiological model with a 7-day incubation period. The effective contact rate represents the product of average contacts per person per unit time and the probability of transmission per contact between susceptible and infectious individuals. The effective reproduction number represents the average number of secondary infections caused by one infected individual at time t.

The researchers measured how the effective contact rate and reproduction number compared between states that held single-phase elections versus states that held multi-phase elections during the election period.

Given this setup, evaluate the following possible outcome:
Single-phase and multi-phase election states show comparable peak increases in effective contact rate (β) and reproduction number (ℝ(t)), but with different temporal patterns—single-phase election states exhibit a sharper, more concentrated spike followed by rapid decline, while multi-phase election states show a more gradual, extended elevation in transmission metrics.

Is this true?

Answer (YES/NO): NO